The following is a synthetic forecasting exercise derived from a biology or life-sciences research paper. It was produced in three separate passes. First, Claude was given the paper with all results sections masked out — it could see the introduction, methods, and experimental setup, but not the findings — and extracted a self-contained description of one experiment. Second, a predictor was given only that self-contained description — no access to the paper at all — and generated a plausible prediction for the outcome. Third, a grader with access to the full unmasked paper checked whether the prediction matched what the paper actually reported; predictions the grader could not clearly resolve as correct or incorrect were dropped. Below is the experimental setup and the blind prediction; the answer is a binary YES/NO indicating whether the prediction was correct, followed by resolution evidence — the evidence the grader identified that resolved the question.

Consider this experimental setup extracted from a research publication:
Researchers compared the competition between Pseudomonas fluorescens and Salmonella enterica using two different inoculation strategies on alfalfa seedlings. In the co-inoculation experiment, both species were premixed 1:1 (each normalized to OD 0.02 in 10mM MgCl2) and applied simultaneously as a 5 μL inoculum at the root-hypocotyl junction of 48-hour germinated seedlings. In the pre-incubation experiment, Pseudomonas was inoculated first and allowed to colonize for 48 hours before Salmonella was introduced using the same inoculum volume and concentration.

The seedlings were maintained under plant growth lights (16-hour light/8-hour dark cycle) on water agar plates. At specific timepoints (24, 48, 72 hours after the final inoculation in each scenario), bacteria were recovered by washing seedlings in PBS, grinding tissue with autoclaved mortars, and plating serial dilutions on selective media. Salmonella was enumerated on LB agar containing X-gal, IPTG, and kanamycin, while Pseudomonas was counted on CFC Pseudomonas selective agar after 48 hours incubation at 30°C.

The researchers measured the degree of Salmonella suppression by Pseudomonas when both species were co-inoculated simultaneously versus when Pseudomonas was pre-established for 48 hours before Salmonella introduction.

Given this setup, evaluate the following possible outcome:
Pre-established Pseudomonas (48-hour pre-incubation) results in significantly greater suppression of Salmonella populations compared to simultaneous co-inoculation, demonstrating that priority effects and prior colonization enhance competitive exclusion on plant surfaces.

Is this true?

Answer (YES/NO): NO